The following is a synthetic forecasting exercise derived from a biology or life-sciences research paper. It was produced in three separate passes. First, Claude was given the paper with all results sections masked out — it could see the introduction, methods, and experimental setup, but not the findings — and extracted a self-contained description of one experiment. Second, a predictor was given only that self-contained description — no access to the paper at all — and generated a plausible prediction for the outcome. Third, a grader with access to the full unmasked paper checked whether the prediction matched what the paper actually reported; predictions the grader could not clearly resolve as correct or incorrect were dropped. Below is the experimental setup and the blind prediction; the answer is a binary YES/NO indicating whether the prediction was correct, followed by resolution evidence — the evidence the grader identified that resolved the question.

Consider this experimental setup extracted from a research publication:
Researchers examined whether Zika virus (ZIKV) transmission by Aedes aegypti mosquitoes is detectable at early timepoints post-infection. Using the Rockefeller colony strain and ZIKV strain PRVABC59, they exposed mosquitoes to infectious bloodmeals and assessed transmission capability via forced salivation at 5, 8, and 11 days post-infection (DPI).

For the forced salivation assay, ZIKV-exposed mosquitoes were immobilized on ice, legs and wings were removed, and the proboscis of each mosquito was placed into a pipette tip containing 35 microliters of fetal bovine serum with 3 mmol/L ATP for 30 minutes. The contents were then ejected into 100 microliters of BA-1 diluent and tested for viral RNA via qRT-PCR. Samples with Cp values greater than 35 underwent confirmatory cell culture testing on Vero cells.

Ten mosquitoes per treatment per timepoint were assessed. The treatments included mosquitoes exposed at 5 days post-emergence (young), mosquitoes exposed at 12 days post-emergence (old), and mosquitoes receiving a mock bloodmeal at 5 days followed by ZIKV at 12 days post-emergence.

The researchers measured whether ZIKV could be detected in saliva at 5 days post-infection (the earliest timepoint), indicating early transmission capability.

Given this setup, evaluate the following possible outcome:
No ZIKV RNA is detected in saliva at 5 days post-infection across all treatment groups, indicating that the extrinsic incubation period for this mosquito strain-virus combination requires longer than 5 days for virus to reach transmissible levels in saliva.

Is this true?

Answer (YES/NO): YES